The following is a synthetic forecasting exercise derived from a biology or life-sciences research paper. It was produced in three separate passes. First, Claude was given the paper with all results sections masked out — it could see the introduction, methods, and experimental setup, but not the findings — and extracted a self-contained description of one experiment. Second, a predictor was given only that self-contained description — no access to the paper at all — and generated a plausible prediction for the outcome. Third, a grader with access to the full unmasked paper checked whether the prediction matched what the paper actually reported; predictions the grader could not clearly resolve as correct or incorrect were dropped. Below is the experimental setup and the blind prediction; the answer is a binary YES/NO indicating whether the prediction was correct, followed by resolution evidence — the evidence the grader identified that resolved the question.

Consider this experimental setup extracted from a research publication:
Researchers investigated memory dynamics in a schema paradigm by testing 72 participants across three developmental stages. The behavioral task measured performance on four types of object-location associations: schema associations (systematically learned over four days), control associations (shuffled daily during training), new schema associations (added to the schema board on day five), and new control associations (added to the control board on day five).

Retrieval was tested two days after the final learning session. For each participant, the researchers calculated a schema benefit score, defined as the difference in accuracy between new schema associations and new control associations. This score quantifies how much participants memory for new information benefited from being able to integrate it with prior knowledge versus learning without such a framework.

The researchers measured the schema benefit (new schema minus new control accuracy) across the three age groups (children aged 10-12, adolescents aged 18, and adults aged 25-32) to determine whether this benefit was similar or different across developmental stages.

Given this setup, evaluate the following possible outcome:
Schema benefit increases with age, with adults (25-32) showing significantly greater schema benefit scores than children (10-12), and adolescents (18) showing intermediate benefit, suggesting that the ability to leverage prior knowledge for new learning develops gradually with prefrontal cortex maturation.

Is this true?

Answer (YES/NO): NO